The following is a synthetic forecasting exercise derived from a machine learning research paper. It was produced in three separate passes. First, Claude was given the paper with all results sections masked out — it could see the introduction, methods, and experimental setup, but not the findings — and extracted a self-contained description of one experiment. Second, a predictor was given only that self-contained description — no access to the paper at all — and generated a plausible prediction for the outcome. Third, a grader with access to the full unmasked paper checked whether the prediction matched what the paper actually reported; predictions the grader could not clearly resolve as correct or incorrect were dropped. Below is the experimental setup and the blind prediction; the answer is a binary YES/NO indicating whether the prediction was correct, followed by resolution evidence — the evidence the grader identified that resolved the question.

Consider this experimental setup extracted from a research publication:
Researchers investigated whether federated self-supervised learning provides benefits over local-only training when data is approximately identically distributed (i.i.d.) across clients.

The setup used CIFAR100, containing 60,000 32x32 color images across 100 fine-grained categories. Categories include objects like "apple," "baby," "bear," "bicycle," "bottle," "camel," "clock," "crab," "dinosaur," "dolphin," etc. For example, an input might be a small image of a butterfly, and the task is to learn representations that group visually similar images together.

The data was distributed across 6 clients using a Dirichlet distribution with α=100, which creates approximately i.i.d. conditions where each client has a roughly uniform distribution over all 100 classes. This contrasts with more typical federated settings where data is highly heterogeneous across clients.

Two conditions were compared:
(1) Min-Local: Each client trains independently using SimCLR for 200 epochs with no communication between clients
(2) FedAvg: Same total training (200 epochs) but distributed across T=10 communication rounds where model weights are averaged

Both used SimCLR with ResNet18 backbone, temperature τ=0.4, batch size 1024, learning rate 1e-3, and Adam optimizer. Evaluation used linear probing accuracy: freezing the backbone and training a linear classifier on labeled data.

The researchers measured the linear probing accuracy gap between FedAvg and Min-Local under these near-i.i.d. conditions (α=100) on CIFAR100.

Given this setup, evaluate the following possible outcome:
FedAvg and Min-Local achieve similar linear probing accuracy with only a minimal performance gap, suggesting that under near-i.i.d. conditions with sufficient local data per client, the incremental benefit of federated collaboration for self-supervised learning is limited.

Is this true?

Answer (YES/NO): NO